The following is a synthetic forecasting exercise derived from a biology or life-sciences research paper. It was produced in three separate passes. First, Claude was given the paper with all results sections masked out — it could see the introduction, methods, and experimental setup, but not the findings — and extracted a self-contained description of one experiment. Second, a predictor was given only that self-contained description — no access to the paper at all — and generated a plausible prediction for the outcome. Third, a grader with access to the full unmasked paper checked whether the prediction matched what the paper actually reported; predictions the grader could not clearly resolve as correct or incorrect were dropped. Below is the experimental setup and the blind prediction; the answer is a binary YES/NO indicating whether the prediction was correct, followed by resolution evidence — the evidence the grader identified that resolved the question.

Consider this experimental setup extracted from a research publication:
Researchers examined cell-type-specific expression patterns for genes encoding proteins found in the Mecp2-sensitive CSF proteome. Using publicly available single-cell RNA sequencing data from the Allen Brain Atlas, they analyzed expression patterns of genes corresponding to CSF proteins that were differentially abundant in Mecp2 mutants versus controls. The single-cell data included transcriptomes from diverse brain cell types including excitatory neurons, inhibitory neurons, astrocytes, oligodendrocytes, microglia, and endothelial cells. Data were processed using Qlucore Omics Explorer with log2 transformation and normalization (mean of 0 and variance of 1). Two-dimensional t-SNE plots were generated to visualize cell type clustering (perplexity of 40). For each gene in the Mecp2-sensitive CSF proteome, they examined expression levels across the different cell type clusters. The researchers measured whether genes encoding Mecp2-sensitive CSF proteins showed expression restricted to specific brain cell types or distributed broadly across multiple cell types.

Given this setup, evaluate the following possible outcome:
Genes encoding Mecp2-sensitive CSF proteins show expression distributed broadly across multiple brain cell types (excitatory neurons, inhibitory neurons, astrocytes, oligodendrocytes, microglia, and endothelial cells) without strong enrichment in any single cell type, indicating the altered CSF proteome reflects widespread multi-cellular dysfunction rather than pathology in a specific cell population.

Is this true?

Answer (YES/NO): NO